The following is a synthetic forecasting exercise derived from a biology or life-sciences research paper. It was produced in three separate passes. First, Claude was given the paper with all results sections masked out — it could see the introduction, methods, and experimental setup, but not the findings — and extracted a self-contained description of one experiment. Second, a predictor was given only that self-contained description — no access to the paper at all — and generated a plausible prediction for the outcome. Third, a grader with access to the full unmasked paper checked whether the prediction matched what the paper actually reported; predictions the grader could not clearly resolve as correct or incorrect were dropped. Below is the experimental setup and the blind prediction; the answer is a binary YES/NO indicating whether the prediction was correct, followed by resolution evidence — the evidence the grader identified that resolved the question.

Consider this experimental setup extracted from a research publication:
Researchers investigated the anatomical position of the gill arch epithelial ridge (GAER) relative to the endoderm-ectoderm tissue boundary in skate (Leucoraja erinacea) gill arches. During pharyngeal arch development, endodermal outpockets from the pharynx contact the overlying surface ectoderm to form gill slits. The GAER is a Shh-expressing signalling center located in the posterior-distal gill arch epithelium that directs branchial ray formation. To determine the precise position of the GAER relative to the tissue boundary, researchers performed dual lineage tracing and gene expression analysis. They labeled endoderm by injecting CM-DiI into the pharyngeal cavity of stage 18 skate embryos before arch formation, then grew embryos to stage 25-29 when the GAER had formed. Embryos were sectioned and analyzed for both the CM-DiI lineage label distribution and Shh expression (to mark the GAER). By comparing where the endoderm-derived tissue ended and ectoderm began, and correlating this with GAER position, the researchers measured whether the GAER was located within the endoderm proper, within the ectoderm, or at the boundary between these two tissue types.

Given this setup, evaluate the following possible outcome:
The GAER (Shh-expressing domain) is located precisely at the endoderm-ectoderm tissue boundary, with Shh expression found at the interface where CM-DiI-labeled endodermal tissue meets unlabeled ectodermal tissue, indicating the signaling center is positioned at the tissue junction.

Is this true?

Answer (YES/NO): YES